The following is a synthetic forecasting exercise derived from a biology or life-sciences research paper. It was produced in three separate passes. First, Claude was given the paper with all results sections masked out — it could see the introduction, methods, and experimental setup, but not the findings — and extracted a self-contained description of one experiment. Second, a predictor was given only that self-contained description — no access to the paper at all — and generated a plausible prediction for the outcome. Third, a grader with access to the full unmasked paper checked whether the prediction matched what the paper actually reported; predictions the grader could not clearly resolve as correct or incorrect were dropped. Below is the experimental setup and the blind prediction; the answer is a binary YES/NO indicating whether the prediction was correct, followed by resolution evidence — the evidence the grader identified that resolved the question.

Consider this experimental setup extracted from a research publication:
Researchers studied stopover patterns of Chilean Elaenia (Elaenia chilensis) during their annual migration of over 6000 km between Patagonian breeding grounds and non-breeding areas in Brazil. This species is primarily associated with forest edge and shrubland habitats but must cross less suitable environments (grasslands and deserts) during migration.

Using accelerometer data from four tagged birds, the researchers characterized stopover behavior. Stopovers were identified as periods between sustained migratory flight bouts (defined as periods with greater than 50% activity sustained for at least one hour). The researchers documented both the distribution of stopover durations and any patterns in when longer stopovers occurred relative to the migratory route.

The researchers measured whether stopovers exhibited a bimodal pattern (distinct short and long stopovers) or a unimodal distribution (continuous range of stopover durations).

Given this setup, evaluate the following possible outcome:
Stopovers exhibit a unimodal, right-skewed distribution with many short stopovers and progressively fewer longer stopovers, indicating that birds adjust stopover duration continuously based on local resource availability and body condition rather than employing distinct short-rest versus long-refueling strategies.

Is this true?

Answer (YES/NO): NO